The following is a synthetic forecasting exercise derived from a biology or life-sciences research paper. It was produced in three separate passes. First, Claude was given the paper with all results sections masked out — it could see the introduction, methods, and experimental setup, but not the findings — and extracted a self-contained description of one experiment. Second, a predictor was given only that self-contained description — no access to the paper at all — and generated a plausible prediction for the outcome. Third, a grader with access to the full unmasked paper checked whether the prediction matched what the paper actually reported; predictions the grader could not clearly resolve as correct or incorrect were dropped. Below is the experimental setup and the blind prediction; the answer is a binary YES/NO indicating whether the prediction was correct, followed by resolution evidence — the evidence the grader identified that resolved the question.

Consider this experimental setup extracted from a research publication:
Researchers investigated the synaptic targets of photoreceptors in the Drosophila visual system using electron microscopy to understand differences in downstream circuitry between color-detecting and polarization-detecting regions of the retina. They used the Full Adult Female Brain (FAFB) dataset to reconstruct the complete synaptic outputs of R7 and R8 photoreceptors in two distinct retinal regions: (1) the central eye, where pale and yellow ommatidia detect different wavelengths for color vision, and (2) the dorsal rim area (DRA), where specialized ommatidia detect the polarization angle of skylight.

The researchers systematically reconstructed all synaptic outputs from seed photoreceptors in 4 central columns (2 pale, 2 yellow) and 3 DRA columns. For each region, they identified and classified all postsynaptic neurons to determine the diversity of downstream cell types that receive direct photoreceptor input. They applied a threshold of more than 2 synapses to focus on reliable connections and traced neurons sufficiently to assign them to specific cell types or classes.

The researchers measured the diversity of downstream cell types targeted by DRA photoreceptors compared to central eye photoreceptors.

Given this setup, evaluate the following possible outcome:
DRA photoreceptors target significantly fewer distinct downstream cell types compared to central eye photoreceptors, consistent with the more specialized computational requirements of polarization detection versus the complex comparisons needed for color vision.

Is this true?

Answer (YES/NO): YES